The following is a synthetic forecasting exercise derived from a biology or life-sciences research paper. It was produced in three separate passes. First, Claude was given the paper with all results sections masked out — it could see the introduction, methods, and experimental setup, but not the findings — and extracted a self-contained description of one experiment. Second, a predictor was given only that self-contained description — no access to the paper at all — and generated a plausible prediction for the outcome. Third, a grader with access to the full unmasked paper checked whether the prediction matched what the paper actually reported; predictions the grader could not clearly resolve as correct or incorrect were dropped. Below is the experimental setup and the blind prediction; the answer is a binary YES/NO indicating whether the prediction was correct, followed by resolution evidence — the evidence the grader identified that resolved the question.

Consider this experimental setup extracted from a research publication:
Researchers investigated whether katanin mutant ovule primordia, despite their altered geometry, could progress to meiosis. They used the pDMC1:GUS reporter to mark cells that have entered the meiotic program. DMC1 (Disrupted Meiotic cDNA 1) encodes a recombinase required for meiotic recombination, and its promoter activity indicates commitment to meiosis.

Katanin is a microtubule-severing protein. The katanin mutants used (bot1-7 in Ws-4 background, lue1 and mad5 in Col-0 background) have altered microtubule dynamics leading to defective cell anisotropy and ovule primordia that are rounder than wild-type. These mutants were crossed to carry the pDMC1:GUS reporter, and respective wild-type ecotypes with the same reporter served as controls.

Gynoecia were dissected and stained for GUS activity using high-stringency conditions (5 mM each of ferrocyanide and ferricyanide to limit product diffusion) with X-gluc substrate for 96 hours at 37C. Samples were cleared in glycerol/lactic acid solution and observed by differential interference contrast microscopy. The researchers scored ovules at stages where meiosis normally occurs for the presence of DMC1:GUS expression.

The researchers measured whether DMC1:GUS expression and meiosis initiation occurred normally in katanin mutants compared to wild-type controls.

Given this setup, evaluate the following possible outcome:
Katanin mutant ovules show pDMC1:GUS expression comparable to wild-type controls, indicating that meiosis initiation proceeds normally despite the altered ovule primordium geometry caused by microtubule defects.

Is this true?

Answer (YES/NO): NO